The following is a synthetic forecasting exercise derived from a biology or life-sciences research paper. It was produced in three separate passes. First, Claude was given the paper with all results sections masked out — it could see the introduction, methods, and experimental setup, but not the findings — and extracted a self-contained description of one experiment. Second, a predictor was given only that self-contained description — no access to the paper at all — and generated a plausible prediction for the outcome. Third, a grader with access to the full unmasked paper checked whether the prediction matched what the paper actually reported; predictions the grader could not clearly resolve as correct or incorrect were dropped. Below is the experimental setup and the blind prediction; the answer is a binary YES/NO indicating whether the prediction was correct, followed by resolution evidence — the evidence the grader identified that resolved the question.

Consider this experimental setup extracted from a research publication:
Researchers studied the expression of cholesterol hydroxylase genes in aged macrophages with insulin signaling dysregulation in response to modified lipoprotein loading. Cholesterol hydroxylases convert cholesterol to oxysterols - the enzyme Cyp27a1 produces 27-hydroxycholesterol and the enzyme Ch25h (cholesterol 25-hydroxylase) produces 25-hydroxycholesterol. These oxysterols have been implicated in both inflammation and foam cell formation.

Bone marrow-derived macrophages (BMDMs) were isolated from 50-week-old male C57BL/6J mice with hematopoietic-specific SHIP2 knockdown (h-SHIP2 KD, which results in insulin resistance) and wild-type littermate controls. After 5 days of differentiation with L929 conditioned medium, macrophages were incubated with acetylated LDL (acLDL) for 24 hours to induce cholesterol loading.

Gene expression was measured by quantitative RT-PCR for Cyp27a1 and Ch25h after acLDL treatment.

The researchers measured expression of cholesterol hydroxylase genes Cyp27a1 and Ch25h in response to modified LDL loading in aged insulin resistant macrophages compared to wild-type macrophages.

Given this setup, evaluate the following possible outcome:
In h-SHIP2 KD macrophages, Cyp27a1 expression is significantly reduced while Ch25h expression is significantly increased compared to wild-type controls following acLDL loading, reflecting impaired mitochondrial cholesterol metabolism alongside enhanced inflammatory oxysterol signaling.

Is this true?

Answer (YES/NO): NO